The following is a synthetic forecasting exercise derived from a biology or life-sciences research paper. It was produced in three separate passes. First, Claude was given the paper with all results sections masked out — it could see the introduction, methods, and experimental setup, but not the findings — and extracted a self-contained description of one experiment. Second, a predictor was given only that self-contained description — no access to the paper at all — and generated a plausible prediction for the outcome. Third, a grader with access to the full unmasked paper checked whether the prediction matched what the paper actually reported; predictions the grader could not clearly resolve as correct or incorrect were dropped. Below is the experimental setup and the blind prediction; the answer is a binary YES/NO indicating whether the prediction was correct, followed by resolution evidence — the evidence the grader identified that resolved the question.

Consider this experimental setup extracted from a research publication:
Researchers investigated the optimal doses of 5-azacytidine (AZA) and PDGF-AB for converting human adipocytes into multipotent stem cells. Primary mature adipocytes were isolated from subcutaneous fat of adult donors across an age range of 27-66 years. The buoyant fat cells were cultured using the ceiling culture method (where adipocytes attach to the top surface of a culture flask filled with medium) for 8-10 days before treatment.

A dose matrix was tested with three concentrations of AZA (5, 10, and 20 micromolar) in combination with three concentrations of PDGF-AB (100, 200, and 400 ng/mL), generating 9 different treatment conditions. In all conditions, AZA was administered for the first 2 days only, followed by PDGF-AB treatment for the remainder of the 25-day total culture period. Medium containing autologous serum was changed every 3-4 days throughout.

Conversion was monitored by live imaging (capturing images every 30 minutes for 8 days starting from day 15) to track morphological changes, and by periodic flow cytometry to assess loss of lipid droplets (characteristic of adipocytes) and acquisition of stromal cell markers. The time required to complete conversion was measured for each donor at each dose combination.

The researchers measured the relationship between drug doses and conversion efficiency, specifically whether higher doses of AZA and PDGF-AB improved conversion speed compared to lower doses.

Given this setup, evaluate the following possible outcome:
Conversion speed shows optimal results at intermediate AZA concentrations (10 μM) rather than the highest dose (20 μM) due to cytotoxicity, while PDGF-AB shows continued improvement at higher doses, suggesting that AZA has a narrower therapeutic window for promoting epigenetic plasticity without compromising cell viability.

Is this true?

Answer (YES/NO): NO